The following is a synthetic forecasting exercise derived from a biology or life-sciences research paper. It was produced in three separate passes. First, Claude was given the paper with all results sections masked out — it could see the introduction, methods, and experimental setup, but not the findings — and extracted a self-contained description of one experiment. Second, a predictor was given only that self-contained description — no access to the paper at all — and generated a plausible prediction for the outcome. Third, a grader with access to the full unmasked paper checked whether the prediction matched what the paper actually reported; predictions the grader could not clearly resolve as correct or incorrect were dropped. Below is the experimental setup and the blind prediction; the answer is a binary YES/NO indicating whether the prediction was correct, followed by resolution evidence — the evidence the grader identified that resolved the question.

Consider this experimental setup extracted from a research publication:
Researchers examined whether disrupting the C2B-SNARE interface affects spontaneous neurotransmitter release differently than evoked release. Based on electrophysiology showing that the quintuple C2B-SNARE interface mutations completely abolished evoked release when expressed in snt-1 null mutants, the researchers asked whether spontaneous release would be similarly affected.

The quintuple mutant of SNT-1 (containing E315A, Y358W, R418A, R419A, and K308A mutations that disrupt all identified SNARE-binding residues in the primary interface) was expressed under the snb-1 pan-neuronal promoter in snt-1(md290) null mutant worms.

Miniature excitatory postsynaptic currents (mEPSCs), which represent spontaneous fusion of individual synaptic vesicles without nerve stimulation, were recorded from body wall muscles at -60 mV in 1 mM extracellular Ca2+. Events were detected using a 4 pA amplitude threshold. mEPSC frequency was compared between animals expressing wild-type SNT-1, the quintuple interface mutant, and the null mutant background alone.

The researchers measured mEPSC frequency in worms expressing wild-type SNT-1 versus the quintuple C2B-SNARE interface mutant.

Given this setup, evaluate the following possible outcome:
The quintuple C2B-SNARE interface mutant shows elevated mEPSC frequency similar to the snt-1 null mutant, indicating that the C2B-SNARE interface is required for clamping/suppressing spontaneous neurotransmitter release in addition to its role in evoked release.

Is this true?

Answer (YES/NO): NO